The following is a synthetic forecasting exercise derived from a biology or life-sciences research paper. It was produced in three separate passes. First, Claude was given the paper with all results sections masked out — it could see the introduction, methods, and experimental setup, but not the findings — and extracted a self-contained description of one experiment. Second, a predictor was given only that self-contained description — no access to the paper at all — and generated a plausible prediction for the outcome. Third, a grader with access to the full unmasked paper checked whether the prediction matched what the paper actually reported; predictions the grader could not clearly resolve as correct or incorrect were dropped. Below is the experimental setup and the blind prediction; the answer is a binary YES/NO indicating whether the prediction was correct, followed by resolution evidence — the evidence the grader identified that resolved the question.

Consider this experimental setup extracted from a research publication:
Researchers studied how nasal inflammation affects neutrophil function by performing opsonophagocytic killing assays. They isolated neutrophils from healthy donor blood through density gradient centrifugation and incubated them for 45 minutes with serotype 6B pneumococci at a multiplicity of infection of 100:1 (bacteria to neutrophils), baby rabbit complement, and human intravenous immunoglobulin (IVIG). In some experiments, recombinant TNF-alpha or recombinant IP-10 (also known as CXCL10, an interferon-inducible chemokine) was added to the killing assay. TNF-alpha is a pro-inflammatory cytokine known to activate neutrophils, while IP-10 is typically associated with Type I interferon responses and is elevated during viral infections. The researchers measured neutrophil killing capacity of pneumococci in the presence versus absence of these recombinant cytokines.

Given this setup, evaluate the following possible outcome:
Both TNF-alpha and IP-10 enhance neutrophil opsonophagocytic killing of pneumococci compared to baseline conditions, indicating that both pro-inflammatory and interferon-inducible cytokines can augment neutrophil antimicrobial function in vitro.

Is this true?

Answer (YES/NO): NO